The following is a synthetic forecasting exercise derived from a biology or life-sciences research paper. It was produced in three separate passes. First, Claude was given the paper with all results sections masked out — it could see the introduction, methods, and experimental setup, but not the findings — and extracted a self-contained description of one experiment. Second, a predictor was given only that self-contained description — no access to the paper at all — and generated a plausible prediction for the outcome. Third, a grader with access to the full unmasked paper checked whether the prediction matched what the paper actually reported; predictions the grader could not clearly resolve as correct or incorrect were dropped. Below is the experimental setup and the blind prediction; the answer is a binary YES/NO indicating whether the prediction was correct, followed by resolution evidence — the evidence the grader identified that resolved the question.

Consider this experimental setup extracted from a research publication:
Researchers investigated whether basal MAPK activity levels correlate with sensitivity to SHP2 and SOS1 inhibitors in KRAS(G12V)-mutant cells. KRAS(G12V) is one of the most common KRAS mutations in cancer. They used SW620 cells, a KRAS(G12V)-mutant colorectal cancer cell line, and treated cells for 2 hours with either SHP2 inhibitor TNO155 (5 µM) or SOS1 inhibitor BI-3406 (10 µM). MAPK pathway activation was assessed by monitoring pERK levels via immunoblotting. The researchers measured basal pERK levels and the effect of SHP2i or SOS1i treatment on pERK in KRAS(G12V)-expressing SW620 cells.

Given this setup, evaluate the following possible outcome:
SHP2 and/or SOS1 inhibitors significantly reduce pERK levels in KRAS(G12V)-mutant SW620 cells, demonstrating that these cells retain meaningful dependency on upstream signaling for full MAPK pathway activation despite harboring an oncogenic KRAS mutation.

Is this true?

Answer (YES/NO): NO